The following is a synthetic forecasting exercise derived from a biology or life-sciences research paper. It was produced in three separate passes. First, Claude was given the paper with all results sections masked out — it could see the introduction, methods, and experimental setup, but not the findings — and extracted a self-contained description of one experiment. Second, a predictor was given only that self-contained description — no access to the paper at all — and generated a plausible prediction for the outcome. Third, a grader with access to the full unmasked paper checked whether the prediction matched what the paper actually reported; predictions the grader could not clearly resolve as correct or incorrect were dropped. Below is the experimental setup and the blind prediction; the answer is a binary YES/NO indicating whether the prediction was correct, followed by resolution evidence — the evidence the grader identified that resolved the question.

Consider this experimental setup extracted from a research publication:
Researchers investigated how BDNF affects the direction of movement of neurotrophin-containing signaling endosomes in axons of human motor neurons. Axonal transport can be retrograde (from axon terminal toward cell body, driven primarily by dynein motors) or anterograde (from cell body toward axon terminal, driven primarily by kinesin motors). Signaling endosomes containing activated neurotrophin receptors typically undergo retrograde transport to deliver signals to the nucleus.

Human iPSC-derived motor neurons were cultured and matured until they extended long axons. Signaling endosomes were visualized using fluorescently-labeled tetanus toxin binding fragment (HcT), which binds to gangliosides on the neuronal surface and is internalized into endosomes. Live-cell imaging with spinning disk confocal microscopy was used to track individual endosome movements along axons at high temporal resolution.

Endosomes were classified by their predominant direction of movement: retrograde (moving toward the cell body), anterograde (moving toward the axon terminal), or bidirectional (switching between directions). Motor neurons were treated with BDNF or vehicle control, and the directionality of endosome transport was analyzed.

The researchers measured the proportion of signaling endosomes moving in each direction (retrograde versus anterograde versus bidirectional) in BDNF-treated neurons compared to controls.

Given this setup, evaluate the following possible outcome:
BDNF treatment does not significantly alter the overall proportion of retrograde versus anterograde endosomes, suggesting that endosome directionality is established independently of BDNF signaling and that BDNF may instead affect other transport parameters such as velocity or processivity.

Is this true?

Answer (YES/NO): YES